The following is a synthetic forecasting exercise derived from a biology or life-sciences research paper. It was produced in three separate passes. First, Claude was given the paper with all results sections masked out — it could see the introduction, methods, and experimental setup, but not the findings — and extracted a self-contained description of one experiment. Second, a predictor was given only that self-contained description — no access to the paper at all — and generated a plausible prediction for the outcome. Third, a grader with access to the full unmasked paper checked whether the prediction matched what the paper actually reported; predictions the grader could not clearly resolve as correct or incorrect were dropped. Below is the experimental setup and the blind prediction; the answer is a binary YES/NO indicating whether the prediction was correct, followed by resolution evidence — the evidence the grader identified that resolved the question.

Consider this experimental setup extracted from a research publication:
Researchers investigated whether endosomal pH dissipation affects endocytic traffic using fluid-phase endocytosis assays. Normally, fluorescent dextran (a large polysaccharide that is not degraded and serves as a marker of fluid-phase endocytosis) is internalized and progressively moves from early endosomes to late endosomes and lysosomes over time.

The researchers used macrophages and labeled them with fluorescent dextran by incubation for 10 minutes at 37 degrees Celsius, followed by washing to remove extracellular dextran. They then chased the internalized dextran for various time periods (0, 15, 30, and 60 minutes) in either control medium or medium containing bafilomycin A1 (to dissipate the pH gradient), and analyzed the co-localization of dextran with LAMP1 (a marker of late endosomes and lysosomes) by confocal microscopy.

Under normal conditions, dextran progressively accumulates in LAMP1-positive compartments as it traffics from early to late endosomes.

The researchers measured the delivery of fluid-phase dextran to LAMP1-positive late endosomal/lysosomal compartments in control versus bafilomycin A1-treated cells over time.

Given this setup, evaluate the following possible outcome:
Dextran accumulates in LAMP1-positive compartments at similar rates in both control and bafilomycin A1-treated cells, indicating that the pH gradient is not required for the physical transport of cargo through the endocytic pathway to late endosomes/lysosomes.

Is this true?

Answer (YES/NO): NO